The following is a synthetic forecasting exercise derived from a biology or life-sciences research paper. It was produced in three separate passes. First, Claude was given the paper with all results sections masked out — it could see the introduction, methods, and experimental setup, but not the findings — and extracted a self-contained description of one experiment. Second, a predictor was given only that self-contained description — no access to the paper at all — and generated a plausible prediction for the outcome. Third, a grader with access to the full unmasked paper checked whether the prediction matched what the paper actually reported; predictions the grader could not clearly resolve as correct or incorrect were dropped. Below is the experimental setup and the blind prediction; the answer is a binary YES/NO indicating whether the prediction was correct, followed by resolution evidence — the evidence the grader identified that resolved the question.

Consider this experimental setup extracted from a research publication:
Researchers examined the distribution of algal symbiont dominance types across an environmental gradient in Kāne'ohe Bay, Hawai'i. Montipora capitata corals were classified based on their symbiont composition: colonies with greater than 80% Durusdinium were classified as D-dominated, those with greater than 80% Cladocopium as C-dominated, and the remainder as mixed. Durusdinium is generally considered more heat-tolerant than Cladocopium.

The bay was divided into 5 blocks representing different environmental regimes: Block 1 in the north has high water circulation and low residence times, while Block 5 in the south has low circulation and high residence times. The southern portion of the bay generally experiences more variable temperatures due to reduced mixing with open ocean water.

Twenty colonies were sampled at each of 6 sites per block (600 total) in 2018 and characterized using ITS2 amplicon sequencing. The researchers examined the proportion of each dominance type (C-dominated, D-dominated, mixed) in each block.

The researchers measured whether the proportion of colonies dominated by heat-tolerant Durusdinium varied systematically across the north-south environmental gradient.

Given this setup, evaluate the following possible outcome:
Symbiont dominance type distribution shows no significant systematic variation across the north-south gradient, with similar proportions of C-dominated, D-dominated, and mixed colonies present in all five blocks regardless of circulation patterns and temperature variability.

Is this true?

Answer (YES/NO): NO